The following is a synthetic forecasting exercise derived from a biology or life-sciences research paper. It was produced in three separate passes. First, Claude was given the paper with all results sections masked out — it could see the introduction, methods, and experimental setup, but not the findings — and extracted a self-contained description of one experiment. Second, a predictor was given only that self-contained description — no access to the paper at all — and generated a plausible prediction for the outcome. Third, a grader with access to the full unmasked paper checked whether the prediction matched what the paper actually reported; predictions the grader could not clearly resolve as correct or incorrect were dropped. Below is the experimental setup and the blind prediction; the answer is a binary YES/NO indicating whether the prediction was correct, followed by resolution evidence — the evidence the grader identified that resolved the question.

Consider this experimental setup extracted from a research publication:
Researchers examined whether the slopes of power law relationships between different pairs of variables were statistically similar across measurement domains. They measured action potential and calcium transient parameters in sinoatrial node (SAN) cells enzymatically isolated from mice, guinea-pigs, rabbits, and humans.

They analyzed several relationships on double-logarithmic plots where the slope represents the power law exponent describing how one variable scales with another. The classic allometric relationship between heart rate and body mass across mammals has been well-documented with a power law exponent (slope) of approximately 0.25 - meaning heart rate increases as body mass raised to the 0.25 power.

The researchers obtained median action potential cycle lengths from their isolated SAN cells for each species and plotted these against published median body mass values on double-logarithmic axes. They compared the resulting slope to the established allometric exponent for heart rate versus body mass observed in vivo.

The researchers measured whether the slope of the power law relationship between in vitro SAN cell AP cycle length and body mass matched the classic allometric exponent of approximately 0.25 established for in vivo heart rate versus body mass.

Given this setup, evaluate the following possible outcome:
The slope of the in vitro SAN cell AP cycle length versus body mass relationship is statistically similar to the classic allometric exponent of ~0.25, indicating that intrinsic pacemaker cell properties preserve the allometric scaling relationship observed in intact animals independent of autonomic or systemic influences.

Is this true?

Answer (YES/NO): YES